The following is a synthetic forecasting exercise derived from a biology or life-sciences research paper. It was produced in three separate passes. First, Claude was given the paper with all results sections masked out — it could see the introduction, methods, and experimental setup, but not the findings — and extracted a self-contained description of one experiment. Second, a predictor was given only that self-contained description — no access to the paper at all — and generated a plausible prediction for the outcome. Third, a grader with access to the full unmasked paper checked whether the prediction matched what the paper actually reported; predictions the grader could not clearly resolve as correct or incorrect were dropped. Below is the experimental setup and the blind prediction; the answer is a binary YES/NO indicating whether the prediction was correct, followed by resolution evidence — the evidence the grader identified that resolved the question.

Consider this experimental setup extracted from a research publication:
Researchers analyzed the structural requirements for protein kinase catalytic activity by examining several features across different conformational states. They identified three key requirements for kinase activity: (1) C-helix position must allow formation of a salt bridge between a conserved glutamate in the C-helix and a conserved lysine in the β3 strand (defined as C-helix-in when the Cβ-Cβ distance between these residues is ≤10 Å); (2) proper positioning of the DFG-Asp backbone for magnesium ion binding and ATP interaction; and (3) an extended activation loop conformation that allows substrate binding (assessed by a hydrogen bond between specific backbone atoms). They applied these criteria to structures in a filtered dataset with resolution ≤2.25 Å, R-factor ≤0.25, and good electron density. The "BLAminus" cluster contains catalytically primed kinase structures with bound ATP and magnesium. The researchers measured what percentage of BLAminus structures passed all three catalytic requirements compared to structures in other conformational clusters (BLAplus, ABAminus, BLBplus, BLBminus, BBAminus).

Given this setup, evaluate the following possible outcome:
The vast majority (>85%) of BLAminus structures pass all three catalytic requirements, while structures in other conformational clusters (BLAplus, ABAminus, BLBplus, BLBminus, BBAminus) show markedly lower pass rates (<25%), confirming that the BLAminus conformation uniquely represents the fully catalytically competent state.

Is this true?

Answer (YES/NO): YES